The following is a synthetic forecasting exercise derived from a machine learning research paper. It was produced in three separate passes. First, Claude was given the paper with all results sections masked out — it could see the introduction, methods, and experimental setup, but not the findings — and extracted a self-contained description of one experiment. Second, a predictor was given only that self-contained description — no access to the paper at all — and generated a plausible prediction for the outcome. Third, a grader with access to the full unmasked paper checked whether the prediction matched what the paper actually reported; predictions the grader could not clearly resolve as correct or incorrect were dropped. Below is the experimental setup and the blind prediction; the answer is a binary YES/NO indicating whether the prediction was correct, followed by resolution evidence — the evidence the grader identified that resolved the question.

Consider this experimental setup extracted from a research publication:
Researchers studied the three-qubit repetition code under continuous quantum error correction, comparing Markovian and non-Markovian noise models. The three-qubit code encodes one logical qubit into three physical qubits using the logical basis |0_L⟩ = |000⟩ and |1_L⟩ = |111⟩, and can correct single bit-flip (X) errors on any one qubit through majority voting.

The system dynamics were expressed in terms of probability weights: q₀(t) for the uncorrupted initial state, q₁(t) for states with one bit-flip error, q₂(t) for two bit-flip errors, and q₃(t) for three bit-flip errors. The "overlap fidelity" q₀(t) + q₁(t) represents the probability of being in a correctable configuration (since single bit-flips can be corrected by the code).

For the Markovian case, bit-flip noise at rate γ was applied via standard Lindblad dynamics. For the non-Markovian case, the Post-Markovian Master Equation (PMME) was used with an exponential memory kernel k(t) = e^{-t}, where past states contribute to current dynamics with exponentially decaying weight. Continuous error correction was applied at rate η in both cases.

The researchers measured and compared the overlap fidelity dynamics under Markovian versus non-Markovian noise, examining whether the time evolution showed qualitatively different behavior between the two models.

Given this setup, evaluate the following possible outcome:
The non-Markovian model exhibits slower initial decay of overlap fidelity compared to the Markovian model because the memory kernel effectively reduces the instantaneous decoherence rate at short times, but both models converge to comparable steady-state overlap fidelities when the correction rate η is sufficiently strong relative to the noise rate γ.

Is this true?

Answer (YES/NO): YES